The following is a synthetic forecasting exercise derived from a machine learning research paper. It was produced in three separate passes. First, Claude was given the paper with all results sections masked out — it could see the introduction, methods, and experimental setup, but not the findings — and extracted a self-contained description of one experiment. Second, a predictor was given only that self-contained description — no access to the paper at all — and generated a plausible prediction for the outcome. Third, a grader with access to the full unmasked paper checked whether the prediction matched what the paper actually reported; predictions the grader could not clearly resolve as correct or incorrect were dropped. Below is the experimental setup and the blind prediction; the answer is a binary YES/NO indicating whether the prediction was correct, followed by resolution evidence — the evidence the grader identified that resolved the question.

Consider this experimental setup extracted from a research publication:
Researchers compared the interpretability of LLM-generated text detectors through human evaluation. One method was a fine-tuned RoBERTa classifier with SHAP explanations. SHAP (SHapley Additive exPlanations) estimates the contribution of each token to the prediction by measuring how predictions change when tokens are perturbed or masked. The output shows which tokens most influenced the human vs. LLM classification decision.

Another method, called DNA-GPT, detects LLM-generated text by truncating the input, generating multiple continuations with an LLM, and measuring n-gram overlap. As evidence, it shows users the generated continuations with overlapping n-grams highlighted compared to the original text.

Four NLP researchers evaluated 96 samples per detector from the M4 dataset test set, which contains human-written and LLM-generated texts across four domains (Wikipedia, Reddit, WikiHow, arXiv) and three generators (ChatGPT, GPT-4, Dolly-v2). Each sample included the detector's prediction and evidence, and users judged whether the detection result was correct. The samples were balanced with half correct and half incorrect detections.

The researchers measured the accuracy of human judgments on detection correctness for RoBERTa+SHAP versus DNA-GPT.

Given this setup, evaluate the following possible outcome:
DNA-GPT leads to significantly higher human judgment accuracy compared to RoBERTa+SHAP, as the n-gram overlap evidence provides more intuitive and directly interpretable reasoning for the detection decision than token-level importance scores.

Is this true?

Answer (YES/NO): NO